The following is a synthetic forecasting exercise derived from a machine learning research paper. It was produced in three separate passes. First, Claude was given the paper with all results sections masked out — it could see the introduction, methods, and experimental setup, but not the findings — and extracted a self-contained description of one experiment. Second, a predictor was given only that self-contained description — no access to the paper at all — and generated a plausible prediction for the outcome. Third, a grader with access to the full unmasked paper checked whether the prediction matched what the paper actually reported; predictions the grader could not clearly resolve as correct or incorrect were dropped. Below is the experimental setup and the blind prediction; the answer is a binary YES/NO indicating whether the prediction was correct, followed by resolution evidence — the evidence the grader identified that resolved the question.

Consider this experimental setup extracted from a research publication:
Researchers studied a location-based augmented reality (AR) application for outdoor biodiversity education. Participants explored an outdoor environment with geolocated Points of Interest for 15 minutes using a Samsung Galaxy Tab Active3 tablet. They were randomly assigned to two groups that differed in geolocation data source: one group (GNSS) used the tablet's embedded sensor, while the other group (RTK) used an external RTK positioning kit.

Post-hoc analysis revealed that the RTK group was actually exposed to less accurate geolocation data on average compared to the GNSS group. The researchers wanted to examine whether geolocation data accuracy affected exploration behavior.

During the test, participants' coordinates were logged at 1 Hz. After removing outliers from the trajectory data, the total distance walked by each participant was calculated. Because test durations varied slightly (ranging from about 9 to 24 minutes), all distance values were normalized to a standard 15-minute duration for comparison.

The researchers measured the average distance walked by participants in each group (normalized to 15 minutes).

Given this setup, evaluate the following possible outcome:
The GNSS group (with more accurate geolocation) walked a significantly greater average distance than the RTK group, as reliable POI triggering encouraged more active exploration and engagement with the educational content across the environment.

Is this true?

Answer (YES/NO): YES